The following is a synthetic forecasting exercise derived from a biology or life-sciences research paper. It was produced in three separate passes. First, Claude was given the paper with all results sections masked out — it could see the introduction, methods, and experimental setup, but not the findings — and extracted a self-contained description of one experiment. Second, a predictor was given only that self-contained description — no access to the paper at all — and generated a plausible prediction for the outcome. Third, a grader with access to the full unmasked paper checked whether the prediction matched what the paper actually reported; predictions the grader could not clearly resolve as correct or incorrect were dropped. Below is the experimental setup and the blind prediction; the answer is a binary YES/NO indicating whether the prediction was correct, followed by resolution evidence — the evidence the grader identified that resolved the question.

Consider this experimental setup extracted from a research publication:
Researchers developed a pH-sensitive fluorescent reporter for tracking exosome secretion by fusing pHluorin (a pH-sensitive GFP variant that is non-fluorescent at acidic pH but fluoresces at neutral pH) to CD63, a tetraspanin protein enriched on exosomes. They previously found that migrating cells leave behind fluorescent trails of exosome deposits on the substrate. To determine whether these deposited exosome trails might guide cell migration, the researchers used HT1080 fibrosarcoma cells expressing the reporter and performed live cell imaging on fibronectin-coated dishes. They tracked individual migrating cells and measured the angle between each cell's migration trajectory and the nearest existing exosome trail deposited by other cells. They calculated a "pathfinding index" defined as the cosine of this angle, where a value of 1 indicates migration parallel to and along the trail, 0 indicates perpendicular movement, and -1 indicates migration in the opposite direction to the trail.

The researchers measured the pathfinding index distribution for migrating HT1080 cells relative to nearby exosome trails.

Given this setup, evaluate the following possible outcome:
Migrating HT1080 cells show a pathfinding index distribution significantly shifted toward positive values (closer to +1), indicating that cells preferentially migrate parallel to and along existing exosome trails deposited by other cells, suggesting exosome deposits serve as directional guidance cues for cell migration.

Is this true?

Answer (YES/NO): YES